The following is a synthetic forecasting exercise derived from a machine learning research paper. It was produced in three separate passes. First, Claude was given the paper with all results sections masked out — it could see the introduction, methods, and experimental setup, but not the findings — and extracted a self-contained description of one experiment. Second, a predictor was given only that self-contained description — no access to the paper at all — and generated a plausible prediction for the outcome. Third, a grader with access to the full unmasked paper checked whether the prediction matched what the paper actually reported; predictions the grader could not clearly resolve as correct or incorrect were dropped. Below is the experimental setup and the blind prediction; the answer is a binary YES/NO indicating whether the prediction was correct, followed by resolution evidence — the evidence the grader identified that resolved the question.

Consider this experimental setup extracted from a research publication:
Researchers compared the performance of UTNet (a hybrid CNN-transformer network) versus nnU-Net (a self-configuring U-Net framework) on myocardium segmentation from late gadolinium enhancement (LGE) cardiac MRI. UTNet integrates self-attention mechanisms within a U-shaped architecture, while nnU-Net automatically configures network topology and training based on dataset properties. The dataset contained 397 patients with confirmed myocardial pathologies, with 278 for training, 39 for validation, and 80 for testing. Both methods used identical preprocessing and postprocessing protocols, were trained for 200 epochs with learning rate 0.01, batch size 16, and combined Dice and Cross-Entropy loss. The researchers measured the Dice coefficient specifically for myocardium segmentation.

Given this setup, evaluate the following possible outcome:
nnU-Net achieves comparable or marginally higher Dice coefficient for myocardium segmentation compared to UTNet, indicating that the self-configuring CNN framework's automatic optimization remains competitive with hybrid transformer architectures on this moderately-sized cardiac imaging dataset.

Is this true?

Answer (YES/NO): NO